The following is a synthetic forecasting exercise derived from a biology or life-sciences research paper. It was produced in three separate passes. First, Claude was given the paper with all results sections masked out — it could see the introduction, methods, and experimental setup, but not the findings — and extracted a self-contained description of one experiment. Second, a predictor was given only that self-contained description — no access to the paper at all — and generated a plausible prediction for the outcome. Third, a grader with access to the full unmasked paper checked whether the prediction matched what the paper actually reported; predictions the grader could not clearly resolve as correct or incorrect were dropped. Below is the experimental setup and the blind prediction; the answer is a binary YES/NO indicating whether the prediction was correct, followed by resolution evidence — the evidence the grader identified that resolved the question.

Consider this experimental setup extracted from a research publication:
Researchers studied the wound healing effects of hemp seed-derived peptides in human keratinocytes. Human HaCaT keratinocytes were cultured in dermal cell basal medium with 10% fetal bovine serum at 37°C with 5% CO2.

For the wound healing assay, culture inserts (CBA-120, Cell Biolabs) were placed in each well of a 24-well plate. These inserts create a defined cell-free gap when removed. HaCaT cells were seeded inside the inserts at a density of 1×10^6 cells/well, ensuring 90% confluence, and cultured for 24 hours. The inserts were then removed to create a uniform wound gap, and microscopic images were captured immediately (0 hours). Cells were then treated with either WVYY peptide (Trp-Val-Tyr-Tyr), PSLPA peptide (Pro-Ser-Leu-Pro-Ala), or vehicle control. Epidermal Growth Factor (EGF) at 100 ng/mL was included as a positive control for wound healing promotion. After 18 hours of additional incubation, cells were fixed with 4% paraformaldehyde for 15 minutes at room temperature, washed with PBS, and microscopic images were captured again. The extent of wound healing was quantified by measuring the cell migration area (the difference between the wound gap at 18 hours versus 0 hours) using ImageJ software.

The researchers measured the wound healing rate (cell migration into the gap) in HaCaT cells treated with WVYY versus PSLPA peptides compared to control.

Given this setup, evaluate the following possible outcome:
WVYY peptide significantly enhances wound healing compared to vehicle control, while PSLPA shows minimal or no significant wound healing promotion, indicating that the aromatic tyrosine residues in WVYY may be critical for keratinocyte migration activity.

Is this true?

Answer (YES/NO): NO